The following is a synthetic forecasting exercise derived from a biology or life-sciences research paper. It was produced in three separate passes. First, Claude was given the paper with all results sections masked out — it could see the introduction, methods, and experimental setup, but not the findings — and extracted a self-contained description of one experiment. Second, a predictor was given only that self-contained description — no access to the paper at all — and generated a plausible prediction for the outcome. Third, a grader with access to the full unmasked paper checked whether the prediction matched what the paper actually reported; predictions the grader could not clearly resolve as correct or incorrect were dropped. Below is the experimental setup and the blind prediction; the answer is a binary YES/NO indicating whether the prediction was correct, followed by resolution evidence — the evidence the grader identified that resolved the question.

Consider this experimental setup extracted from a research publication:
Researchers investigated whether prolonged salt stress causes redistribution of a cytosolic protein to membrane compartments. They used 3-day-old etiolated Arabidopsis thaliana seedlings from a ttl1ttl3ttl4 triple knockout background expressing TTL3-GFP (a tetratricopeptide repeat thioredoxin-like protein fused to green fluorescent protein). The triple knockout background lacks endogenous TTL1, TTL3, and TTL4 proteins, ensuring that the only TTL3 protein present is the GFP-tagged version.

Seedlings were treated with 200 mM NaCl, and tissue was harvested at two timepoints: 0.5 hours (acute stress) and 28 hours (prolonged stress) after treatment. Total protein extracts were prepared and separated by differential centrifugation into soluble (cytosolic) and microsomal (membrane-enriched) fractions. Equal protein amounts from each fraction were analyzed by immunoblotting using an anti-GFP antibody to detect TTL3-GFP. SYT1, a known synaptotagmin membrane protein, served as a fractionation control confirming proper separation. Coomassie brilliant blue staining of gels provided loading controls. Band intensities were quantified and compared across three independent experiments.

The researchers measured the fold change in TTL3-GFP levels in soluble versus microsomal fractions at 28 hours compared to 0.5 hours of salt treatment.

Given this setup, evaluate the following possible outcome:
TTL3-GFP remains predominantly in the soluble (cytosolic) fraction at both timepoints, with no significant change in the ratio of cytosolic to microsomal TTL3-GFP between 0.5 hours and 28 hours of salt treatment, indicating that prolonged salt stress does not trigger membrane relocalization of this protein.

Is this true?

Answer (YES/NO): NO